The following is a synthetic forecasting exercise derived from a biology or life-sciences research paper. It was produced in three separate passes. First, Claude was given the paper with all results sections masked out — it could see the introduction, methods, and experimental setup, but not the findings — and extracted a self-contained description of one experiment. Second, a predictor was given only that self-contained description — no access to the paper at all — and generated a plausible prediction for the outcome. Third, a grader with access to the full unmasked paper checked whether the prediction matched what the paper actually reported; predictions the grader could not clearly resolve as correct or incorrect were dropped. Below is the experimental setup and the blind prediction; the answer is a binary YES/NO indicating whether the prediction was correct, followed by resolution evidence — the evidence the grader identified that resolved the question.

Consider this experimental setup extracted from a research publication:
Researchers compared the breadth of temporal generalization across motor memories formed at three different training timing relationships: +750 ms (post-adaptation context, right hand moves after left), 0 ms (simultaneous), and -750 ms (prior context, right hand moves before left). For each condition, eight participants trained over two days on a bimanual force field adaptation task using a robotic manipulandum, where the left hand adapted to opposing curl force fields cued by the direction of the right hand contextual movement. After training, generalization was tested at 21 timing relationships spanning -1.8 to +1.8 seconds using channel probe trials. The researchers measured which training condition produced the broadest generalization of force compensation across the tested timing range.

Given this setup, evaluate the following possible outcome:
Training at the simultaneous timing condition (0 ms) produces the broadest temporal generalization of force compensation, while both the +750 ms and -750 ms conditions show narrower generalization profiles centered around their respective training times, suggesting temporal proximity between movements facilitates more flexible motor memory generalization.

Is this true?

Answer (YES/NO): NO